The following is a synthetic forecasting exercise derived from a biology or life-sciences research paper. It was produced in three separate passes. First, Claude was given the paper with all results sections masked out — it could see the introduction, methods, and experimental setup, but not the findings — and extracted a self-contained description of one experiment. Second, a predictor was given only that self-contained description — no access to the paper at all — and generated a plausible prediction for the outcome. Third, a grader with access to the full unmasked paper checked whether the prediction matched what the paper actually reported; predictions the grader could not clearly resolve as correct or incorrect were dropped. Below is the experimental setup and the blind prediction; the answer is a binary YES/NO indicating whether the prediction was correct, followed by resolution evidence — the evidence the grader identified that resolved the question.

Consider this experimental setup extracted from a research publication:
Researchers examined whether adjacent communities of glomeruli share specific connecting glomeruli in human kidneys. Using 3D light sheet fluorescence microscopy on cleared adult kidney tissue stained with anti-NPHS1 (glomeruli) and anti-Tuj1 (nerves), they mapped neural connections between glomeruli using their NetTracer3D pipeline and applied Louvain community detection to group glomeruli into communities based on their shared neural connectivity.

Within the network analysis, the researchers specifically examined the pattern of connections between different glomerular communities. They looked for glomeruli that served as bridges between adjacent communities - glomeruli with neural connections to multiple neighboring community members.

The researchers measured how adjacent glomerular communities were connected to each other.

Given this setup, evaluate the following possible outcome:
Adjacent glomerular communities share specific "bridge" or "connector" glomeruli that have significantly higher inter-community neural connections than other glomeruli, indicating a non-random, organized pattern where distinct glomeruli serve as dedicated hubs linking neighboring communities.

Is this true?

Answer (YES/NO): YES